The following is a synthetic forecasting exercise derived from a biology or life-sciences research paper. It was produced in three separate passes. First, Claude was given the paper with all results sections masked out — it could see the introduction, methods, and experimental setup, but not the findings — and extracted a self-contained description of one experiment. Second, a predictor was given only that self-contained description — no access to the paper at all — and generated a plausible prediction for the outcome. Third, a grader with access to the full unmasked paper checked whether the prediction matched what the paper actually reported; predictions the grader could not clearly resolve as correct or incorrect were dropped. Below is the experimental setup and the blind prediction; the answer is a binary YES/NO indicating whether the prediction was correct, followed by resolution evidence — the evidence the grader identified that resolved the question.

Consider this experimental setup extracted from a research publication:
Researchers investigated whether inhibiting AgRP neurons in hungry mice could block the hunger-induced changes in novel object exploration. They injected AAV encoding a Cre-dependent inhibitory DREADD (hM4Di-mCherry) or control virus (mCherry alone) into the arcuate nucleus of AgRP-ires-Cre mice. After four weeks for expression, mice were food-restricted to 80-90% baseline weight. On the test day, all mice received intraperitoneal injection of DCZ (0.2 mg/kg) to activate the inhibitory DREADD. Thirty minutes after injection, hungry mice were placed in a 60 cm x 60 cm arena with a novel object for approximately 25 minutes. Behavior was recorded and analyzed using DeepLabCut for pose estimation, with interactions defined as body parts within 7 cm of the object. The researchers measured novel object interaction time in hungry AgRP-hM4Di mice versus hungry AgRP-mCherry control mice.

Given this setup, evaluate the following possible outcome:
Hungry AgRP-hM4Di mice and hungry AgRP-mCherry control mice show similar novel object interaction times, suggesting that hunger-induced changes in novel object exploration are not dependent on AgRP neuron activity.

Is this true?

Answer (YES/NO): NO